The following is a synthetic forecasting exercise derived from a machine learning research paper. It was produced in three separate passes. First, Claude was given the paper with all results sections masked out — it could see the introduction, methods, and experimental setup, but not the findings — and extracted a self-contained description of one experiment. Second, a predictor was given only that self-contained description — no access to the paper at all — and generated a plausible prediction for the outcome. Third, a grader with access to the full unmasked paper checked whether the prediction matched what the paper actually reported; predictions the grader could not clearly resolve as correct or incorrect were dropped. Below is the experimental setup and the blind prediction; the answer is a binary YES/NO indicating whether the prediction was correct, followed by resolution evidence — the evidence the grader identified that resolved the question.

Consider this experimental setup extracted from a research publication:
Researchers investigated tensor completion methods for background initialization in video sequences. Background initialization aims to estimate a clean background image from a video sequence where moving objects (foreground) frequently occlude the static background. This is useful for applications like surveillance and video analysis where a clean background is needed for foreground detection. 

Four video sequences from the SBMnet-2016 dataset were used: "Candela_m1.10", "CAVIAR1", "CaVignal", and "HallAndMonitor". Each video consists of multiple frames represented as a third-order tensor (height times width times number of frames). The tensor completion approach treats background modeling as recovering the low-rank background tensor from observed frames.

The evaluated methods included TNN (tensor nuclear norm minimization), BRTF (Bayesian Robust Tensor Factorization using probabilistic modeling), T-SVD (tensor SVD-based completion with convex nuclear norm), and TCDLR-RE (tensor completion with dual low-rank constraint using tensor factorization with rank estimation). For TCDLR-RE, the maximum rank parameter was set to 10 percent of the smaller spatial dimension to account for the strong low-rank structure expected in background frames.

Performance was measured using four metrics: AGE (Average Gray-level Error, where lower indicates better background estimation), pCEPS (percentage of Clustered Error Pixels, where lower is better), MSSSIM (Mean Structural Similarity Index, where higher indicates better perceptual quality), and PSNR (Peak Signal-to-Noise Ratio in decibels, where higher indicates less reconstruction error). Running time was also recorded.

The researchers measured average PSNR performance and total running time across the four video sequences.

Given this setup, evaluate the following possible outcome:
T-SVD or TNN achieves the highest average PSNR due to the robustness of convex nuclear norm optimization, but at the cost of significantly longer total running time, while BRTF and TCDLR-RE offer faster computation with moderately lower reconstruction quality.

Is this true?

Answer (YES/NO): NO